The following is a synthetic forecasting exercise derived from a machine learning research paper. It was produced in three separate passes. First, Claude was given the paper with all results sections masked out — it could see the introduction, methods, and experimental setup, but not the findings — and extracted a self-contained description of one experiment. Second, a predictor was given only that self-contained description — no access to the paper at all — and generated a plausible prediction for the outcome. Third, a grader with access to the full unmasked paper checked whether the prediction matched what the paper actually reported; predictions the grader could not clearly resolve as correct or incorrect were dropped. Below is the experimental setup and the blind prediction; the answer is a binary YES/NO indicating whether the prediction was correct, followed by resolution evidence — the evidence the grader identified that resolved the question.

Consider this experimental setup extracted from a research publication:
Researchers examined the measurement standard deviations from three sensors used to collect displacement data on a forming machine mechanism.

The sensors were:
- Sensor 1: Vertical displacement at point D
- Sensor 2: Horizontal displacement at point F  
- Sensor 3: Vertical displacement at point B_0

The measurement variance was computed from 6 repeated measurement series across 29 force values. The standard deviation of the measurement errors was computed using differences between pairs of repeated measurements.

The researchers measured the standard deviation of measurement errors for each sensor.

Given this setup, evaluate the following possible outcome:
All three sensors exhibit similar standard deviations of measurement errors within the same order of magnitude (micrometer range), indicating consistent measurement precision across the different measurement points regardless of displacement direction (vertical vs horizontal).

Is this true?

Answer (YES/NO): NO